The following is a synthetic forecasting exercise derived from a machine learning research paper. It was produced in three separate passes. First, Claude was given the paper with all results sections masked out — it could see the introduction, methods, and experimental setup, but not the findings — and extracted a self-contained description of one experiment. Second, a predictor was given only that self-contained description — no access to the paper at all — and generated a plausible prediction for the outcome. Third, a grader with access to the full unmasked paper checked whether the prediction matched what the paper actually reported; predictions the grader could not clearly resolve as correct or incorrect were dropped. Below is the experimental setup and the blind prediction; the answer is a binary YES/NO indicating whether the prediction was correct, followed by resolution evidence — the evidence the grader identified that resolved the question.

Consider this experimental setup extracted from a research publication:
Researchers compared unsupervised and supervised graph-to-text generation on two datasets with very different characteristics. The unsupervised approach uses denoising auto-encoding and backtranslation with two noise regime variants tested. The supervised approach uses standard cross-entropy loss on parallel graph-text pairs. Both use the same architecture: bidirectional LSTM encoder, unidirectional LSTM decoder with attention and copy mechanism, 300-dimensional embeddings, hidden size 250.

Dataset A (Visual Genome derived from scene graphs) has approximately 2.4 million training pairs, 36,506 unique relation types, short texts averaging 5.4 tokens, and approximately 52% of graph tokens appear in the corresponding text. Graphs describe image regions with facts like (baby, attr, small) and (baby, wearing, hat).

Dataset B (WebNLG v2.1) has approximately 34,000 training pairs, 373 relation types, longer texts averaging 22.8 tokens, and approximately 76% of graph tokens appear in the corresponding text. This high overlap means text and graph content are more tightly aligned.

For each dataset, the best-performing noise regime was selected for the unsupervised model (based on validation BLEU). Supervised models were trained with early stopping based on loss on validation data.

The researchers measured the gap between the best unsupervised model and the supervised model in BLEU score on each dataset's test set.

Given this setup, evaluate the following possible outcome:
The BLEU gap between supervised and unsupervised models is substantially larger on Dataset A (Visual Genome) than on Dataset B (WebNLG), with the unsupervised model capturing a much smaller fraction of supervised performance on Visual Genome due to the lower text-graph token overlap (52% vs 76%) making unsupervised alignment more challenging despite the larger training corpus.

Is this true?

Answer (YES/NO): NO